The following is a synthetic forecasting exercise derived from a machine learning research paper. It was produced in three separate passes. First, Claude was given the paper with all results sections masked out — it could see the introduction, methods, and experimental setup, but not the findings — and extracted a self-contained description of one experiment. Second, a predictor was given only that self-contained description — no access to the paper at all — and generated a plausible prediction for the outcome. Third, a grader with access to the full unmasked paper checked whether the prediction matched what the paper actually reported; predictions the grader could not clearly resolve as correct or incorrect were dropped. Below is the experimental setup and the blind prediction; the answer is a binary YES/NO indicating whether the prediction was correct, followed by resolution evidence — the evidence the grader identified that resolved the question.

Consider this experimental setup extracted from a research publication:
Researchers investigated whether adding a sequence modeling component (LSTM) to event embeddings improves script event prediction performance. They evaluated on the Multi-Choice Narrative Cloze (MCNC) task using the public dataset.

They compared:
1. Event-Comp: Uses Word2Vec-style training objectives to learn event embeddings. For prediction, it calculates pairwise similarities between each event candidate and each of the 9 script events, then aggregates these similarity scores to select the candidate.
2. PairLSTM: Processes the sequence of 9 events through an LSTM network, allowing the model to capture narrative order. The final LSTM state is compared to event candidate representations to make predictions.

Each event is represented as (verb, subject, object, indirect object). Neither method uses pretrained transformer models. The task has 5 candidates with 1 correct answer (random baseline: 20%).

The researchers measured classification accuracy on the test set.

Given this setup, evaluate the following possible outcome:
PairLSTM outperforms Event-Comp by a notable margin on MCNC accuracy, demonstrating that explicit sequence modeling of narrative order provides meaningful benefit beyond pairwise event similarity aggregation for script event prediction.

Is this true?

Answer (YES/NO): NO